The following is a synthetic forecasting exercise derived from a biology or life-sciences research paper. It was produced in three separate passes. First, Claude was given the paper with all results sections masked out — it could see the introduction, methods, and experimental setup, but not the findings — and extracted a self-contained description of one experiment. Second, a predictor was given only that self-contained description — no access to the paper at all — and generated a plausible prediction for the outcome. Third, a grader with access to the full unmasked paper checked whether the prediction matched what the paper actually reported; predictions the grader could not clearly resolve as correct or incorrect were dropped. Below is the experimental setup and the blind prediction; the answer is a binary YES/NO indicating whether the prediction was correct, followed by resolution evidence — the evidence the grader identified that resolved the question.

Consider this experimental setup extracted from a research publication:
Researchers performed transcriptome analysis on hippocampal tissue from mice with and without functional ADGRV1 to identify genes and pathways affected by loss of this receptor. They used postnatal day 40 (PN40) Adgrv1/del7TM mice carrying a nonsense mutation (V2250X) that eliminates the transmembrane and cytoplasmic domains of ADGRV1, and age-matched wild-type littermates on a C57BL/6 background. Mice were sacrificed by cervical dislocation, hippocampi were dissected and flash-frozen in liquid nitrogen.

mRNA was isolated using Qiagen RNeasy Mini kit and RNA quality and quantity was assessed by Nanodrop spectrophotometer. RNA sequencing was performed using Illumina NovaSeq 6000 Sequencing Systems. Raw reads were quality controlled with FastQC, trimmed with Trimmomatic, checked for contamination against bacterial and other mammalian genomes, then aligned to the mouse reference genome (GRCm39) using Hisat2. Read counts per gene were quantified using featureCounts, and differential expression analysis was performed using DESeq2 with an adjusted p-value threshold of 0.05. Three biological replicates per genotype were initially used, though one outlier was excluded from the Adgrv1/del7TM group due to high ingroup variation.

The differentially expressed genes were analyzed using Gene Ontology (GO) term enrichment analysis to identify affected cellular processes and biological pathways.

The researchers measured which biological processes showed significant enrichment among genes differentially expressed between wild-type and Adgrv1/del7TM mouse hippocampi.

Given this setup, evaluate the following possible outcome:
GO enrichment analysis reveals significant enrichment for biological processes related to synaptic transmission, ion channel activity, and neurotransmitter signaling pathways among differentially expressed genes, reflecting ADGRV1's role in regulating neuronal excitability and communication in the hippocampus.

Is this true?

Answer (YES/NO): NO